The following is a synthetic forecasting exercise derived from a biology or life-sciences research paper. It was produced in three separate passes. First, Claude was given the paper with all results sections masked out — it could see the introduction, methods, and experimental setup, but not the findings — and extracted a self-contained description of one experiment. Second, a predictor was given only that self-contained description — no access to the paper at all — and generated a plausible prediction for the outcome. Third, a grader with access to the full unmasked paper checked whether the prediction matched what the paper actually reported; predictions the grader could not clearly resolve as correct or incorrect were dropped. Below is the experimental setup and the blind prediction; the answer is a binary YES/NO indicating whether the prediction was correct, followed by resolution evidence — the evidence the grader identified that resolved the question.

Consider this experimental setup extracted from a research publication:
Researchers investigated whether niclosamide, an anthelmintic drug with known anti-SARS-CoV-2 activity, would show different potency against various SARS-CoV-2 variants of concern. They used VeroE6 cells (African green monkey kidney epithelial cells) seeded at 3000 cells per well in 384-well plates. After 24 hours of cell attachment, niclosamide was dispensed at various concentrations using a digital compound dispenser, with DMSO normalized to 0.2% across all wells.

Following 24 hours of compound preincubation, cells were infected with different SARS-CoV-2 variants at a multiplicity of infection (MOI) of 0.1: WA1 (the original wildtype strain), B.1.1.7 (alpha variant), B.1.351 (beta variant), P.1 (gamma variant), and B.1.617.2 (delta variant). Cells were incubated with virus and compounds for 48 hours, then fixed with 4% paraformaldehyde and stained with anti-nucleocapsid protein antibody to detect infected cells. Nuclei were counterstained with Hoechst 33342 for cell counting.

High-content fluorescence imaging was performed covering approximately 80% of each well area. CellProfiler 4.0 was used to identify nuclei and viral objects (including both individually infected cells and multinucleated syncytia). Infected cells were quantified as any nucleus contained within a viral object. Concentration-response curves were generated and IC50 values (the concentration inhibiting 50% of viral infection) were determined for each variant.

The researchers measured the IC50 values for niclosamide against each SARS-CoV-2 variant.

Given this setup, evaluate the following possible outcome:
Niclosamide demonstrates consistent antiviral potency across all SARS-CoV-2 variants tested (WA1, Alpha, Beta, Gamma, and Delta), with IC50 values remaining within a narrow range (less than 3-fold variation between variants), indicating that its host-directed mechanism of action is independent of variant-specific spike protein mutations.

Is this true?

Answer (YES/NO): NO